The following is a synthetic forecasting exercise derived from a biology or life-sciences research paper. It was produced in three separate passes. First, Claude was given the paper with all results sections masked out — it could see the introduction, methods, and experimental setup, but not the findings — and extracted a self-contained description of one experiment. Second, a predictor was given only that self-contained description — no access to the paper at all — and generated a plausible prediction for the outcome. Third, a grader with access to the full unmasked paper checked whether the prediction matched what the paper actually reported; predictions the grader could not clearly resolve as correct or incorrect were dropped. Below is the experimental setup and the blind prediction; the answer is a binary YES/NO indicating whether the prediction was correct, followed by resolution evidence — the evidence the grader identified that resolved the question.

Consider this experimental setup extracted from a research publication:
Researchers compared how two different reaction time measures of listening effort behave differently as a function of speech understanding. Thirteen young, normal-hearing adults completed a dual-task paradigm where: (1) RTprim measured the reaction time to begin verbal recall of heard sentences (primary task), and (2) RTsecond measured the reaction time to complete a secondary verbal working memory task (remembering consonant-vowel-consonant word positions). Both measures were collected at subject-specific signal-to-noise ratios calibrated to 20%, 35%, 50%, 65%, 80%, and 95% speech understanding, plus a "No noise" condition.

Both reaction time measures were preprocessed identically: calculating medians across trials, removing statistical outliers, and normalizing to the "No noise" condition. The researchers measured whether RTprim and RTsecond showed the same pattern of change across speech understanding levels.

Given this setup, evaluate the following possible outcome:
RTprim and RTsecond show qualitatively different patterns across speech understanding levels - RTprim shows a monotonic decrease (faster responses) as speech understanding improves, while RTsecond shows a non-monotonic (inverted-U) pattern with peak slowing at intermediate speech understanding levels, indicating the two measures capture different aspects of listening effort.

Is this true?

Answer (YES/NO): YES